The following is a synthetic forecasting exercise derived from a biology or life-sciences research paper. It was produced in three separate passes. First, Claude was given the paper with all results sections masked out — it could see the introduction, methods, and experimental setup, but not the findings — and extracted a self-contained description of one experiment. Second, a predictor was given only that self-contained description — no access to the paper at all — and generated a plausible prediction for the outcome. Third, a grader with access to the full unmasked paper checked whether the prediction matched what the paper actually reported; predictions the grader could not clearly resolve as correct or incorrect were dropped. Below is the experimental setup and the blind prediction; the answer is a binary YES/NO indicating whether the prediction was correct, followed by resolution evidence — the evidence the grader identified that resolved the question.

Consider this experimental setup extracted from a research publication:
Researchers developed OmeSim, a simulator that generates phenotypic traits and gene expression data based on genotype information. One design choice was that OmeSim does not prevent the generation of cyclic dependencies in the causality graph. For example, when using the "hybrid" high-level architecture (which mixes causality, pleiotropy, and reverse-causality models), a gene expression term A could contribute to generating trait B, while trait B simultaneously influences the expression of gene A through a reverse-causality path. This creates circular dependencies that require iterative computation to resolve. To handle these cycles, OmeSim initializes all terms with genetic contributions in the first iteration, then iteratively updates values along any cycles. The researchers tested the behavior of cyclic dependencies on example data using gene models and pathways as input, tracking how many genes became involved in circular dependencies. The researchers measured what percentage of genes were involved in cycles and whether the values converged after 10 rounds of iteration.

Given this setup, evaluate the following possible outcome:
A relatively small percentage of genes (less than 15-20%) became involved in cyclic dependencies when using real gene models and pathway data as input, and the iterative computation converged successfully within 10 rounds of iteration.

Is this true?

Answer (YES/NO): YES